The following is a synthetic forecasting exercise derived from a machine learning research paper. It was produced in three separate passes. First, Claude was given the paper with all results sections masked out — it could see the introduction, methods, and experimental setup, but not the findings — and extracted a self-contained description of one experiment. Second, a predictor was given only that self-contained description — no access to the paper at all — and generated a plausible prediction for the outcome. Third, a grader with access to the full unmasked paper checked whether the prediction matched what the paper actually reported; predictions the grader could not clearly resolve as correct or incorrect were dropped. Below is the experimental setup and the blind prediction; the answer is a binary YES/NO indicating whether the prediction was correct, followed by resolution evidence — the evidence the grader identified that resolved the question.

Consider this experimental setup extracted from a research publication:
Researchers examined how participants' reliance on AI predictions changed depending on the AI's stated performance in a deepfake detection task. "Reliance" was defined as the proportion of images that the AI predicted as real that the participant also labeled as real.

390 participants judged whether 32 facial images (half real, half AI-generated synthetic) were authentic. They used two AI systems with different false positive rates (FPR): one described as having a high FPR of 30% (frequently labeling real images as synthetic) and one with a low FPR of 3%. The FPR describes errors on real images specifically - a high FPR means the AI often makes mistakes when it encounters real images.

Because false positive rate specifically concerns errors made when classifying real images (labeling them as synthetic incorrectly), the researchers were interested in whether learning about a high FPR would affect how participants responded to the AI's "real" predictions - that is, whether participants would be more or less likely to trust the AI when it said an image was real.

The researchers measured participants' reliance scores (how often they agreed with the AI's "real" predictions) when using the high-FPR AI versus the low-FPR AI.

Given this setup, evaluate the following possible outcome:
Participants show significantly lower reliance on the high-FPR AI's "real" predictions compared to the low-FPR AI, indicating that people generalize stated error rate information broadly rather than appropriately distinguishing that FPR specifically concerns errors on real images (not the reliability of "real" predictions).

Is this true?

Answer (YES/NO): NO